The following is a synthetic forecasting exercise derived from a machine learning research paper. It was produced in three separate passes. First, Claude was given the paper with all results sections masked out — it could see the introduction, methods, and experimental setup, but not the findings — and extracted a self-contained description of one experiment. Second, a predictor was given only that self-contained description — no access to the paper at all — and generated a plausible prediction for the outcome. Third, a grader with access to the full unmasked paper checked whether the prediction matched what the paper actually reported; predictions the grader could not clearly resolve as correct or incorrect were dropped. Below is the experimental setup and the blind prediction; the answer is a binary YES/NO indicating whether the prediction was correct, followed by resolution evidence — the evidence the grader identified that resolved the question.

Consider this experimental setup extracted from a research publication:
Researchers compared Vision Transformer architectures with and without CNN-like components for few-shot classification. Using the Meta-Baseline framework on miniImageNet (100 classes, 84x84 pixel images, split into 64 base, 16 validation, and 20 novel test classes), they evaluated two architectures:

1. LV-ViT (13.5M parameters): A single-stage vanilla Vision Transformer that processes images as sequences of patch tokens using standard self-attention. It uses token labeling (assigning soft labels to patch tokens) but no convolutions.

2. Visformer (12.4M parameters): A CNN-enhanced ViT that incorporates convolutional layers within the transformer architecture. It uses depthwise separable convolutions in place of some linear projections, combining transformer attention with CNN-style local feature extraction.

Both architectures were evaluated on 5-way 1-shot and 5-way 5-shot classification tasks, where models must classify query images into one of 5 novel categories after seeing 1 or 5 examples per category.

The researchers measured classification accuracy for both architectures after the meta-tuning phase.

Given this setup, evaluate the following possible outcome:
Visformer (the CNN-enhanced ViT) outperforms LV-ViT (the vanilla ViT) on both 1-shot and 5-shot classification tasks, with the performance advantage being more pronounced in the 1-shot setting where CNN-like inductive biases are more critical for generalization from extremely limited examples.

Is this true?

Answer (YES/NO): YES